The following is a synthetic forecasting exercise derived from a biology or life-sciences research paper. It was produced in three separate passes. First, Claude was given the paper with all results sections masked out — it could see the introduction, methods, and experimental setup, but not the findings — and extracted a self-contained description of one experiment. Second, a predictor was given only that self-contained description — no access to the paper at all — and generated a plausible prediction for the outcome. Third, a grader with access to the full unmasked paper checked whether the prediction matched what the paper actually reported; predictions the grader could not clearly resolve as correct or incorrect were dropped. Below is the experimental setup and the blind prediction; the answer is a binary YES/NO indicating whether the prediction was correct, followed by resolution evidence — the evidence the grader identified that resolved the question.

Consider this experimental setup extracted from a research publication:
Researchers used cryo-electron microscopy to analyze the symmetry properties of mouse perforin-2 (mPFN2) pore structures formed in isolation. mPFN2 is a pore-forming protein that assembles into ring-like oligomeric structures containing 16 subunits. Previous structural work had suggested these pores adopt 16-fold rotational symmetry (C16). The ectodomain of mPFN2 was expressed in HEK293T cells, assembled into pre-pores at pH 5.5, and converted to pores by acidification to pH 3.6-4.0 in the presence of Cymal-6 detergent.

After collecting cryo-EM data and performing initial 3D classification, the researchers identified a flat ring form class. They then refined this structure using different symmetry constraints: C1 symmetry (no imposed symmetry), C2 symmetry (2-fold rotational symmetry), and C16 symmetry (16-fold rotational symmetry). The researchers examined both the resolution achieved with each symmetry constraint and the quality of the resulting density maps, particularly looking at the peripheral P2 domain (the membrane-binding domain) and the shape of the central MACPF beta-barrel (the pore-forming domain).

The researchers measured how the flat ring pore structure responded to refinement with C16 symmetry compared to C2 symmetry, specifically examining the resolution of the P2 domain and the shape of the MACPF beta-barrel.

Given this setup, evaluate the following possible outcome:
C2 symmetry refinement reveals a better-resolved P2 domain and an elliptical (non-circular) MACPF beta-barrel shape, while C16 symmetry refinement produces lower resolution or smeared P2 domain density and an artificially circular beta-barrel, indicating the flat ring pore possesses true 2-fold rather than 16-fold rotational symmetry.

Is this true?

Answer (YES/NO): NO